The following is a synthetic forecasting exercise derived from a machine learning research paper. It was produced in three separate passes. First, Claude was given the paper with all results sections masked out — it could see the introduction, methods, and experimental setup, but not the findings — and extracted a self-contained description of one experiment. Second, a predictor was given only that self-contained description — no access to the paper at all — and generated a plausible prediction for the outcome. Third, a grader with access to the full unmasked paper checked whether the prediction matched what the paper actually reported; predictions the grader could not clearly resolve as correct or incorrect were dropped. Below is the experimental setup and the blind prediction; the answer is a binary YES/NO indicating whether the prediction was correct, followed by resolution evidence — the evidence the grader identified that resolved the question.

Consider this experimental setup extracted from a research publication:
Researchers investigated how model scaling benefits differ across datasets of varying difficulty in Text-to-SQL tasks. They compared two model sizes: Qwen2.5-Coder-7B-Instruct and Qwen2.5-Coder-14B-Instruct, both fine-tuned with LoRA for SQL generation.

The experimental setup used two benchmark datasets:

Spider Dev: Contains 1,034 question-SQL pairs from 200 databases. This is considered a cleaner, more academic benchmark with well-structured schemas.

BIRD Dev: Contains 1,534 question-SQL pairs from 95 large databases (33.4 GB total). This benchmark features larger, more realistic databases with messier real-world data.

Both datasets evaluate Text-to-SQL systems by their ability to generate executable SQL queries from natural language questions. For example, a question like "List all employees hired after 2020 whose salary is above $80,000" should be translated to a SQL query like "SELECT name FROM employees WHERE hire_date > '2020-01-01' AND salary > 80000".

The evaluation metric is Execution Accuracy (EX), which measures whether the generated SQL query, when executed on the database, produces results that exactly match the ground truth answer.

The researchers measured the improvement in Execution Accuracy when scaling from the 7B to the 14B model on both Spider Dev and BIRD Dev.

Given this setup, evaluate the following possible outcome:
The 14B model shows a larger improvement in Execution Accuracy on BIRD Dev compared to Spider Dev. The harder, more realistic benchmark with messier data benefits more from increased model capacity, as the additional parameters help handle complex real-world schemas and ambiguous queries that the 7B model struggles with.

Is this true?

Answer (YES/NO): YES